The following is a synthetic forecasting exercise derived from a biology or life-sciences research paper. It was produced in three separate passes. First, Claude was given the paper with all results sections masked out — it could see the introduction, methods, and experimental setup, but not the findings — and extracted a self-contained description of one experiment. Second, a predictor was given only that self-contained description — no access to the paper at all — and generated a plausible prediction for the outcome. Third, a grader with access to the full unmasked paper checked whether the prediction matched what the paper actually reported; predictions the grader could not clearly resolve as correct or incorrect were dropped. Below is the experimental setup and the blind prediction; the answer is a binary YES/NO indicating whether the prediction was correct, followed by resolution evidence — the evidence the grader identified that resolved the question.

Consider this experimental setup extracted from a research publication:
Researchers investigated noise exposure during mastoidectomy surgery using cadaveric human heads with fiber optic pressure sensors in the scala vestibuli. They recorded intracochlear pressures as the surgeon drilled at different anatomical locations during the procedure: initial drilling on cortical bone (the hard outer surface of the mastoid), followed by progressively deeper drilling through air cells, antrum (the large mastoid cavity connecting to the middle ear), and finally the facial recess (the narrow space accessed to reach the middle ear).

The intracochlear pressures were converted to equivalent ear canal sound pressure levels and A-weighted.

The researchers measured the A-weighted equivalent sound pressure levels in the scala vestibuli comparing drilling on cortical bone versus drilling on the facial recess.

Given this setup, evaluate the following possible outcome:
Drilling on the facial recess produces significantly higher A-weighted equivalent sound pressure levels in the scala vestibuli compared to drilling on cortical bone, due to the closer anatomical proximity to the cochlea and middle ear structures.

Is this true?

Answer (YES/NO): NO